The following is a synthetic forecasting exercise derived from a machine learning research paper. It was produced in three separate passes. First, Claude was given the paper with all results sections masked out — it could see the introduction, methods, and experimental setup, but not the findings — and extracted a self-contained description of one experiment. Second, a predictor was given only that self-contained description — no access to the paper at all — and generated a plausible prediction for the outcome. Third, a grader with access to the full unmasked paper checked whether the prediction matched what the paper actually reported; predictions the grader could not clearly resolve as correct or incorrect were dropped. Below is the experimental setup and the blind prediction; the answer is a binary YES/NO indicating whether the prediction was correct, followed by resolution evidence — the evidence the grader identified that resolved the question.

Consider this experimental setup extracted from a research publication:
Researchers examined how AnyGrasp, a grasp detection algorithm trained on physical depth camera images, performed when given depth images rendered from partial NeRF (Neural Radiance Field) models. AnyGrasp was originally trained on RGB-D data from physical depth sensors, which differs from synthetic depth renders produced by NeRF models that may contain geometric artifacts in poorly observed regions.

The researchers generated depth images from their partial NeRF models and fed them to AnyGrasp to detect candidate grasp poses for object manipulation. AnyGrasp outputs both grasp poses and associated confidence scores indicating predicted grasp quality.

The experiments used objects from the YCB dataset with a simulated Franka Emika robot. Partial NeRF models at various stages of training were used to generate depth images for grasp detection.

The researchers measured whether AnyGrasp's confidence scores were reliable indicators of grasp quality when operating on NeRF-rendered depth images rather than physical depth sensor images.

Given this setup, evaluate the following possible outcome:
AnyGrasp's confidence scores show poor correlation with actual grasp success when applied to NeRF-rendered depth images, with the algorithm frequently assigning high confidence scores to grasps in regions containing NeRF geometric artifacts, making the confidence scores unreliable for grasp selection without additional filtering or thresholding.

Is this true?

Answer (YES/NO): YES